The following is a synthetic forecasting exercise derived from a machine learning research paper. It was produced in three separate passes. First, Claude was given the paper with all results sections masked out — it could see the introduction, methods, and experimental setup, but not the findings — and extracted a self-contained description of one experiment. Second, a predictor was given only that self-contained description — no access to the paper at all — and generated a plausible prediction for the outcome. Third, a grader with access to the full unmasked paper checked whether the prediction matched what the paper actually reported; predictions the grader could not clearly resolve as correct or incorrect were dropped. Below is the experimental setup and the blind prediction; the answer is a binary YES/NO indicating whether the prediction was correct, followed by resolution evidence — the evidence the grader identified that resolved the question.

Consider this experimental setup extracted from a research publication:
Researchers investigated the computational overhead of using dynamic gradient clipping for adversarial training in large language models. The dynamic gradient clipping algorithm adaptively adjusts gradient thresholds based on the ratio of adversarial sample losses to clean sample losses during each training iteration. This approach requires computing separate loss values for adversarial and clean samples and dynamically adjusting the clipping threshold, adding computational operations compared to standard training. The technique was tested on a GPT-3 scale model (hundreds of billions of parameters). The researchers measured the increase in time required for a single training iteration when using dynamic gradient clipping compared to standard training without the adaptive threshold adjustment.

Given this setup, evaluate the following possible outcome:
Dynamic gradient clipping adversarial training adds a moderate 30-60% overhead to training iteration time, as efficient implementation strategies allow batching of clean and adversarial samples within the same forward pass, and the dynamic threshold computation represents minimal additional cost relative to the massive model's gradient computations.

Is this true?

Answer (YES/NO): NO